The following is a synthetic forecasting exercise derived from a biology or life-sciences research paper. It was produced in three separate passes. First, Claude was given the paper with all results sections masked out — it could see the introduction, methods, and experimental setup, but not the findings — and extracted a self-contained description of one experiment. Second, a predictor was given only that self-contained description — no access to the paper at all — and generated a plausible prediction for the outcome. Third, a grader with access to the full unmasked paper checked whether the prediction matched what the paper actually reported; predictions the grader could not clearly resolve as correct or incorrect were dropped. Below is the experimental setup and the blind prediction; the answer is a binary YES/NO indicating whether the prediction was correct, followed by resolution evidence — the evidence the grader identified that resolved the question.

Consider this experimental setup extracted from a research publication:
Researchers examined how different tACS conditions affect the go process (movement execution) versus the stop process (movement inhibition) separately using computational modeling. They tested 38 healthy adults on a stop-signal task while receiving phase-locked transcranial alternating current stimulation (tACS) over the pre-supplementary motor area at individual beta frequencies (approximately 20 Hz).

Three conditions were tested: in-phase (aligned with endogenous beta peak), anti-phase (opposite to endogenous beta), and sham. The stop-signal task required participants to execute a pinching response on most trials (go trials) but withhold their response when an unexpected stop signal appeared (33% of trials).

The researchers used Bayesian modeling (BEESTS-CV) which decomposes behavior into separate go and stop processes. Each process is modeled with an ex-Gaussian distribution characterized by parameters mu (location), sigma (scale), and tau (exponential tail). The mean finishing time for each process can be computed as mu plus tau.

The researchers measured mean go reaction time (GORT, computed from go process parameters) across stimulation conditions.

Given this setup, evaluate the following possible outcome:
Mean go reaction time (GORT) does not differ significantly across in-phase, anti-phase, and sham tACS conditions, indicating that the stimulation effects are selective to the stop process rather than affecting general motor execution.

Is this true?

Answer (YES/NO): NO